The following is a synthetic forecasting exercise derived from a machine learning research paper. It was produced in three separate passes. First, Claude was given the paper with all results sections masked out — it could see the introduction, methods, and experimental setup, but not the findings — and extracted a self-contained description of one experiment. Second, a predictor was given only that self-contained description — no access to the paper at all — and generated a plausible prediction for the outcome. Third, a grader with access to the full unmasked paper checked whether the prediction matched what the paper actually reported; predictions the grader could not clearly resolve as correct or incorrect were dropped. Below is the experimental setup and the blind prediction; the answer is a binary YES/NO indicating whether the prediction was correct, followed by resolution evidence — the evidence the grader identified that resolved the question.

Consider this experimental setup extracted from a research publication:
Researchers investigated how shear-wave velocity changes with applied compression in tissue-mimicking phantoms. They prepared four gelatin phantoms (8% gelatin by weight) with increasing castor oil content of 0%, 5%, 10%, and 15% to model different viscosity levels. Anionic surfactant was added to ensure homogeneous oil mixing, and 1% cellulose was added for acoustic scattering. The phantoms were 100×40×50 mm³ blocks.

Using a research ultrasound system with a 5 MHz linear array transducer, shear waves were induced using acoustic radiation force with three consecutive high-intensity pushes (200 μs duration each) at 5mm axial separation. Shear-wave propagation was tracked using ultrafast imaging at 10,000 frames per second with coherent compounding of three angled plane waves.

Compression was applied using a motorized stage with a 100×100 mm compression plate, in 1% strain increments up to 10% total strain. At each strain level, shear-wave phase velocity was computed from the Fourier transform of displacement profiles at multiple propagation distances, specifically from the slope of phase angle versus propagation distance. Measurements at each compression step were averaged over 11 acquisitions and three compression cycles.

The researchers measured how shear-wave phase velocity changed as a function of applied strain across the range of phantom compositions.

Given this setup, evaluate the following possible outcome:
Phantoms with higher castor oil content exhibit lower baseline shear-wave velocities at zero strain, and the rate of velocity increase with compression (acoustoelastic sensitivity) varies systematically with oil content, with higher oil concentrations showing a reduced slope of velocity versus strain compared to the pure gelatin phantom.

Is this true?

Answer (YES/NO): YES